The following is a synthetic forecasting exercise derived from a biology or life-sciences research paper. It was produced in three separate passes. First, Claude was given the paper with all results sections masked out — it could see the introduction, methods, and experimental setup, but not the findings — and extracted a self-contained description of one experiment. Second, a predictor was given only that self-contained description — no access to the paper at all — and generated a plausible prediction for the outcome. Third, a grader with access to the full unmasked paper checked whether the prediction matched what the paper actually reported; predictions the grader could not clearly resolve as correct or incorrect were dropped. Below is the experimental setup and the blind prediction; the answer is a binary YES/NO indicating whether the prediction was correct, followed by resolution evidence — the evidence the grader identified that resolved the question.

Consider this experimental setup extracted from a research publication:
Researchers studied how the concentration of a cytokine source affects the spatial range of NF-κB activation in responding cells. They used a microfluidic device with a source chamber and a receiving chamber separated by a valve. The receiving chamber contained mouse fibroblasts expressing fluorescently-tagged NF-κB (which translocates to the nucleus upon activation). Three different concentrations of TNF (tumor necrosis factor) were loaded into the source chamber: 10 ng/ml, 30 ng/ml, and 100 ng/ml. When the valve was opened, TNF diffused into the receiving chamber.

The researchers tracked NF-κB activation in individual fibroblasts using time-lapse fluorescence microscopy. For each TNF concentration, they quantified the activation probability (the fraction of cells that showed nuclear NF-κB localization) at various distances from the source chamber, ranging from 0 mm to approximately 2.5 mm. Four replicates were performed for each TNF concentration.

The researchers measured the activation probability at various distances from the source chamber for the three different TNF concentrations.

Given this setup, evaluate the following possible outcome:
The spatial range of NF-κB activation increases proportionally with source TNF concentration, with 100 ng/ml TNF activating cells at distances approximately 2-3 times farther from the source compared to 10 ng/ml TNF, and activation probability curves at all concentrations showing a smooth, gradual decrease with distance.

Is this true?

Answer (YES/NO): NO